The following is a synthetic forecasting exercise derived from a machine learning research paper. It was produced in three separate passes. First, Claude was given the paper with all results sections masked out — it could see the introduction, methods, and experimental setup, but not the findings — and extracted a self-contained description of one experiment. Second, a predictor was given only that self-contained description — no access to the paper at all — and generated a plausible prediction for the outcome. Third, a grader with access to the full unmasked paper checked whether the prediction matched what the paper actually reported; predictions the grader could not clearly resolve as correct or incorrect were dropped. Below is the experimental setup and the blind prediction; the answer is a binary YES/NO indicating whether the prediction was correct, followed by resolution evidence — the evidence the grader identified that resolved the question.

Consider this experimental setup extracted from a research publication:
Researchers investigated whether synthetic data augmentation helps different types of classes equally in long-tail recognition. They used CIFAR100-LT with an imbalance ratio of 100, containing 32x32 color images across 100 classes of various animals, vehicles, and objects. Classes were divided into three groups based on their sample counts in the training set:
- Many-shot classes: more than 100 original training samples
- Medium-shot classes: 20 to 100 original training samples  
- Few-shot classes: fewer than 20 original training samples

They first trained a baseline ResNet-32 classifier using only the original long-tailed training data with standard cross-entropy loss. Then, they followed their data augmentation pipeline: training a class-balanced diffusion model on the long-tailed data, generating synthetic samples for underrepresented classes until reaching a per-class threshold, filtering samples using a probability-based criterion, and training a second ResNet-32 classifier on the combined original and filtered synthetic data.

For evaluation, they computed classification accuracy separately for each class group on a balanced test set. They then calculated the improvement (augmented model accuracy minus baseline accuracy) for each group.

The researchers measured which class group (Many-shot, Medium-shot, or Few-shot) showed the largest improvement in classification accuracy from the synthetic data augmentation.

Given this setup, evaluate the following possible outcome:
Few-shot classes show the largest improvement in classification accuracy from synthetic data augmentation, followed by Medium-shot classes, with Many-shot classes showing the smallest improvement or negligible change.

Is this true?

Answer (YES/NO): YES